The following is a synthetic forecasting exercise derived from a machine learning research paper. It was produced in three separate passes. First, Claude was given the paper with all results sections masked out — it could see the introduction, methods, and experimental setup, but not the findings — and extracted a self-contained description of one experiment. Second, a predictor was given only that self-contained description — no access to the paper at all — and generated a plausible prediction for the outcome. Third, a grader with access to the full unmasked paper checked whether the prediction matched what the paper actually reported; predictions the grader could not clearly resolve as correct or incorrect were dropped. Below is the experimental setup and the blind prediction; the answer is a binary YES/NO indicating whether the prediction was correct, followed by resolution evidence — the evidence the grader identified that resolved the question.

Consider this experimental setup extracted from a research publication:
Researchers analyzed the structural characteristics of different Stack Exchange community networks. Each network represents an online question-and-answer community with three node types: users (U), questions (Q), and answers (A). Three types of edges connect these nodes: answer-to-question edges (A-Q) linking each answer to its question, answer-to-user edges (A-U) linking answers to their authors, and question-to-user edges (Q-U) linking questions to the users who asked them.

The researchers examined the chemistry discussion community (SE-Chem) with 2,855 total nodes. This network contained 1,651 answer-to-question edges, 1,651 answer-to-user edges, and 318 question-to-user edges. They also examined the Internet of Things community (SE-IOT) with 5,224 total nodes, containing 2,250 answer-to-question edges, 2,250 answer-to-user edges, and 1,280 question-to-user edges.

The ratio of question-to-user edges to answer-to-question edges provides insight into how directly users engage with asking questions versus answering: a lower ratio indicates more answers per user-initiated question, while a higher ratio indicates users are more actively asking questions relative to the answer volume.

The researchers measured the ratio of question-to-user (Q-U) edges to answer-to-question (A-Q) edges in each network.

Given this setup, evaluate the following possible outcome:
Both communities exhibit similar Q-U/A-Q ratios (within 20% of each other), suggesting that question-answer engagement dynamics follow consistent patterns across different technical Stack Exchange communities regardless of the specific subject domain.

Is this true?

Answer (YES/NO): NO